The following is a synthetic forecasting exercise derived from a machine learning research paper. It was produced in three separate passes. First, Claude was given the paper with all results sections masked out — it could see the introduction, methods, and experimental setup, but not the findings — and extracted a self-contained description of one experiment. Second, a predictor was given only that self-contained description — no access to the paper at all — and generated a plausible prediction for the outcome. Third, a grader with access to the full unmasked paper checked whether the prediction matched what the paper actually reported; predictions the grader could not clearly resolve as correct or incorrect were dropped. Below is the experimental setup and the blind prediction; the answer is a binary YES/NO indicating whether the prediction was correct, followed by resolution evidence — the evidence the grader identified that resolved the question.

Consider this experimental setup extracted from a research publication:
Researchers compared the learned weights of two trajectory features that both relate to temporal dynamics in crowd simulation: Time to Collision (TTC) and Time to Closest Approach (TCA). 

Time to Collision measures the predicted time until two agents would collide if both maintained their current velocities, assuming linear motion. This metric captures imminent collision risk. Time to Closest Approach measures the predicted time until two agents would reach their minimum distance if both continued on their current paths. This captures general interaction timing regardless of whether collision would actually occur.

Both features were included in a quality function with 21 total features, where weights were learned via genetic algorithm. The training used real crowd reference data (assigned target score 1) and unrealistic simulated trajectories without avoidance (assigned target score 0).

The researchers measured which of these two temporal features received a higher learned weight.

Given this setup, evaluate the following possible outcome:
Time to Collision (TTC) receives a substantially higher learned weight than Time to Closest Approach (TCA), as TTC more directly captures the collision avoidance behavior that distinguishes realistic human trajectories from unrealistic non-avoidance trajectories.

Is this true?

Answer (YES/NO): NO